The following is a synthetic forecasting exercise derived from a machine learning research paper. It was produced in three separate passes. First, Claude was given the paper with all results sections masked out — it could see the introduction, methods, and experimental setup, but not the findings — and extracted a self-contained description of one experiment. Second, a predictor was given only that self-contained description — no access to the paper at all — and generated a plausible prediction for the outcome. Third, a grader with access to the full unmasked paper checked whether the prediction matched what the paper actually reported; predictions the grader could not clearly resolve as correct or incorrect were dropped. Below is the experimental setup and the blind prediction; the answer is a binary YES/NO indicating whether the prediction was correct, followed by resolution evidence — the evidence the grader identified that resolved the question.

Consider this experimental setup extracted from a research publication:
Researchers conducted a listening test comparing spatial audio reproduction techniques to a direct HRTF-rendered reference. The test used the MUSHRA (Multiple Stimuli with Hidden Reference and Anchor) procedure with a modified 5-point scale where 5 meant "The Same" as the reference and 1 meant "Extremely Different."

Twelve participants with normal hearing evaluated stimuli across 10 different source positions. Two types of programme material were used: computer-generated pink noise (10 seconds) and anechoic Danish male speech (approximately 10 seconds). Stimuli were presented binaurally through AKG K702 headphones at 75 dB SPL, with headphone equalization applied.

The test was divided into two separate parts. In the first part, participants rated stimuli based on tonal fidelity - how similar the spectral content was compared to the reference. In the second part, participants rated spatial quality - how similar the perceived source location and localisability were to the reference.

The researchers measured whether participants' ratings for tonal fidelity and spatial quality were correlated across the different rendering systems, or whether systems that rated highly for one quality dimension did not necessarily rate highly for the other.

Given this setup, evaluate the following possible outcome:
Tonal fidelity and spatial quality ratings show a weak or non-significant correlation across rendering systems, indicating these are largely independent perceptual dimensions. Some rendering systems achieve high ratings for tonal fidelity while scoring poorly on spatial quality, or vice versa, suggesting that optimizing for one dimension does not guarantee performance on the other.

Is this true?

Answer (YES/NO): NO